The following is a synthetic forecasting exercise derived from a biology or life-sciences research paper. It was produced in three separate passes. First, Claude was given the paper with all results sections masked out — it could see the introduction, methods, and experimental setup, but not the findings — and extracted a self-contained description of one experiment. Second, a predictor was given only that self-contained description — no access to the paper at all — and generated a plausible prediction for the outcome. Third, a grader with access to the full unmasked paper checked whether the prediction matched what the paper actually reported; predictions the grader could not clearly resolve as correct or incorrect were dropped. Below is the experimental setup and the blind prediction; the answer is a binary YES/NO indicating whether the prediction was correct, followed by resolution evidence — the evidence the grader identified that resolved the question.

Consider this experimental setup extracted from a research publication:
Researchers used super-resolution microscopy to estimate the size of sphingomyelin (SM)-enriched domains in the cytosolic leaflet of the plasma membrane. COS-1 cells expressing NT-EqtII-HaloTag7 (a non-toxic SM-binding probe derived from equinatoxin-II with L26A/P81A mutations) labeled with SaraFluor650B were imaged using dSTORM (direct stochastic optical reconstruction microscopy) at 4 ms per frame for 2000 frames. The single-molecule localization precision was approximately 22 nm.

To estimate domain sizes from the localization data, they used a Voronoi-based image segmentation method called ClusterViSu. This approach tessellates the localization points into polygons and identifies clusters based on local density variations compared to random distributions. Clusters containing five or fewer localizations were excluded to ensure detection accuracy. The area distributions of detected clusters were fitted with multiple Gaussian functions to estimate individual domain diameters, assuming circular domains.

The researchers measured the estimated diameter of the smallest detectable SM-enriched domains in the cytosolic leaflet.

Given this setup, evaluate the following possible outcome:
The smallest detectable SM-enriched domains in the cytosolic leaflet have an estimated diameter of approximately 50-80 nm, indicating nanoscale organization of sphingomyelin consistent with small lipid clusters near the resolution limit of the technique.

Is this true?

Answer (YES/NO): NO